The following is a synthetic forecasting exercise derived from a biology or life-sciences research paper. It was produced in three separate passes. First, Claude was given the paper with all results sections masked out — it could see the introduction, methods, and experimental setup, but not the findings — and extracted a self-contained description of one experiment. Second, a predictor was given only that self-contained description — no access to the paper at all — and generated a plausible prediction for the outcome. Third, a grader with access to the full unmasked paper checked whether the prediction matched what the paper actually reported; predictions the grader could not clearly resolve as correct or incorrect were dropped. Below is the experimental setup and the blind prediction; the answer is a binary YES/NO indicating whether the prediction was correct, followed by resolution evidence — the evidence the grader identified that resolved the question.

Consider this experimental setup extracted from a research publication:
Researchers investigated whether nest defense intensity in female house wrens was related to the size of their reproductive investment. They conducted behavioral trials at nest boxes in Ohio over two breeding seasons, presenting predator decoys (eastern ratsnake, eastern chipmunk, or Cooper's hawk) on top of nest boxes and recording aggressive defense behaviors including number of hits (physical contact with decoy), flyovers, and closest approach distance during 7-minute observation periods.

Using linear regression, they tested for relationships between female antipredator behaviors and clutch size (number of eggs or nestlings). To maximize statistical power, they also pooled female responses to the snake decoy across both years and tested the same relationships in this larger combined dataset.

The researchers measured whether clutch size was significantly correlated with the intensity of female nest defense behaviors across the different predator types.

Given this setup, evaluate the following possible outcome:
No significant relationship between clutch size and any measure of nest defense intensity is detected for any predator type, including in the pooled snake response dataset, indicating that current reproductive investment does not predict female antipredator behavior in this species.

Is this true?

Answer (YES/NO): YES